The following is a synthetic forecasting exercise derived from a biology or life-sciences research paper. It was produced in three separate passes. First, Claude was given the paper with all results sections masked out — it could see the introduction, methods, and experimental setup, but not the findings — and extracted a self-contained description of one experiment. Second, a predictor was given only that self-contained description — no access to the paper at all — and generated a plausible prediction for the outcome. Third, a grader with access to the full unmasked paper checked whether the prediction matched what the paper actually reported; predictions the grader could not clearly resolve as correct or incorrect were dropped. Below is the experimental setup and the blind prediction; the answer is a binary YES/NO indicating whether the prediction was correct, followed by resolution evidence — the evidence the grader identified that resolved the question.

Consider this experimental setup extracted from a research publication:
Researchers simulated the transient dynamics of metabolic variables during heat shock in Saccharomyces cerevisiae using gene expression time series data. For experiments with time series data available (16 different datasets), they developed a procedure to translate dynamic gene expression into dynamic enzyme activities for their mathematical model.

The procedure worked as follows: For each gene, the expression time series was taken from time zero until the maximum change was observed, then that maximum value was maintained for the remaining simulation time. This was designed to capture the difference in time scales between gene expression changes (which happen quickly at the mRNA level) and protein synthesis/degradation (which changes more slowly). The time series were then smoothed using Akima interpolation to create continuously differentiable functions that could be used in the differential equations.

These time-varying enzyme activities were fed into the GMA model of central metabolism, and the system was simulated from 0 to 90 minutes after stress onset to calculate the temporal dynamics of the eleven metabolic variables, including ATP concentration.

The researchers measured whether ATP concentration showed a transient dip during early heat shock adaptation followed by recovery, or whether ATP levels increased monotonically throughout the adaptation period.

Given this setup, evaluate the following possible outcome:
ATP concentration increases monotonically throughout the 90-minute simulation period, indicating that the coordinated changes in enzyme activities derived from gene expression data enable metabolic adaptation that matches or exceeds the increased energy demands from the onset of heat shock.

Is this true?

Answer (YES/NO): YES